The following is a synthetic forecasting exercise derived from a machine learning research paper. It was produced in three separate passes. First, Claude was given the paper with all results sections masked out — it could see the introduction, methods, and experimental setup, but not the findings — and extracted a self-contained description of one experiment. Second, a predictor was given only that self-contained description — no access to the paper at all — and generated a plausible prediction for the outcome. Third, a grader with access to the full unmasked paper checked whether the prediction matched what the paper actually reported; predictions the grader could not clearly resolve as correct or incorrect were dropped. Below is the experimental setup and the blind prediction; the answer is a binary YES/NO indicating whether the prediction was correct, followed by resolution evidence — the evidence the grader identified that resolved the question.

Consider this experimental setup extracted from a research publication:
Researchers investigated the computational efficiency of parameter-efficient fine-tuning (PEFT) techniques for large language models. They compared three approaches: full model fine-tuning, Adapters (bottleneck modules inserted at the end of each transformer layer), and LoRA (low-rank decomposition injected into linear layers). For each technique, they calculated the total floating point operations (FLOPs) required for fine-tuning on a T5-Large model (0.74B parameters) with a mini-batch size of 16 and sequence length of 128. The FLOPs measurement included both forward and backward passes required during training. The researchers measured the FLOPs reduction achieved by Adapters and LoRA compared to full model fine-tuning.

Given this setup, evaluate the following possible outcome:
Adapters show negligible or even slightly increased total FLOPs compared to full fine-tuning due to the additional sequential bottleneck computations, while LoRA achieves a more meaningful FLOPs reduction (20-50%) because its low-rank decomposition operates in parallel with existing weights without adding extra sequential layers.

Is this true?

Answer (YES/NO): NO